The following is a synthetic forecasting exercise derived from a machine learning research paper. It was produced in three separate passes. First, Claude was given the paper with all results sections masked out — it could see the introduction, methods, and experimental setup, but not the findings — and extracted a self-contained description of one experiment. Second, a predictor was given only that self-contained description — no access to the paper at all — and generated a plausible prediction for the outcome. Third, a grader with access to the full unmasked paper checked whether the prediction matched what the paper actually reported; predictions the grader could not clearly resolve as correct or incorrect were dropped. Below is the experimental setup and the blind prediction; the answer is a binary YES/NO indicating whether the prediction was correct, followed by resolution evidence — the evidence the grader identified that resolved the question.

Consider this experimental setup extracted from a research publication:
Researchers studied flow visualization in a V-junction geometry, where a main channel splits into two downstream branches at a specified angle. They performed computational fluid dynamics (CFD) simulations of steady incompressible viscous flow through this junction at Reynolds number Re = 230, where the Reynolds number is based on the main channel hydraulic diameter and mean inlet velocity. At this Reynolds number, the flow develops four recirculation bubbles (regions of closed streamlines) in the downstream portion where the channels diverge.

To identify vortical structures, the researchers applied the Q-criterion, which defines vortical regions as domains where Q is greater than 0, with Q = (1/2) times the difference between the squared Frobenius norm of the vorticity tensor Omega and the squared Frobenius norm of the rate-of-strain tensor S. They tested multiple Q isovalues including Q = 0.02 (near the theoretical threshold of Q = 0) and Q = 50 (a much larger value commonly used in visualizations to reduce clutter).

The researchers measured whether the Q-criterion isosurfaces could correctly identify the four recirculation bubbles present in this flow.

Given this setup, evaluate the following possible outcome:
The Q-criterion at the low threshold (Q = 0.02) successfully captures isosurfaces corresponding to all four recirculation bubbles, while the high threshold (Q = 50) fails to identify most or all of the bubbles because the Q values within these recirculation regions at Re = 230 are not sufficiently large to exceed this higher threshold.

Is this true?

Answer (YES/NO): NO